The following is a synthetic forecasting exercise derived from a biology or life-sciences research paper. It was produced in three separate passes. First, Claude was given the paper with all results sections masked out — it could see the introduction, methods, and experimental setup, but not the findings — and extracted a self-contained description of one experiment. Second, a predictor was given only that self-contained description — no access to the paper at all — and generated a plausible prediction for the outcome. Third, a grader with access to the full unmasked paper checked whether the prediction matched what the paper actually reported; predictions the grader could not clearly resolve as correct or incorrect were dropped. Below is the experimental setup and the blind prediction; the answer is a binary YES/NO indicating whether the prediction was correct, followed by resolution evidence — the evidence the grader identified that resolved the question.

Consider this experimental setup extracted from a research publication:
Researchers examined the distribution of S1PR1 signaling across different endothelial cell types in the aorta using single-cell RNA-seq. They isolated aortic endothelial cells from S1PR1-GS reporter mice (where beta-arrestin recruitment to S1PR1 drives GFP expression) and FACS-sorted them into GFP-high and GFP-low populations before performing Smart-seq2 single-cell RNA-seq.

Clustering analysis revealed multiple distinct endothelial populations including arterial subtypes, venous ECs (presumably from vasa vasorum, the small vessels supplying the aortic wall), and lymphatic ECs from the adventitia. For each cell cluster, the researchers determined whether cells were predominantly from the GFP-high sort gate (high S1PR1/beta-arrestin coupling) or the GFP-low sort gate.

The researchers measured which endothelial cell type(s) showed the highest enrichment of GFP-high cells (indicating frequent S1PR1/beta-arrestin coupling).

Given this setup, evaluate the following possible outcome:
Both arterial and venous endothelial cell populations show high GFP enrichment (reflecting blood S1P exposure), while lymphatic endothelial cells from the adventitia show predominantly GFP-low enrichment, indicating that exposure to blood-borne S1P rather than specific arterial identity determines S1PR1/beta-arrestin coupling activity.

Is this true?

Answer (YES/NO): NO